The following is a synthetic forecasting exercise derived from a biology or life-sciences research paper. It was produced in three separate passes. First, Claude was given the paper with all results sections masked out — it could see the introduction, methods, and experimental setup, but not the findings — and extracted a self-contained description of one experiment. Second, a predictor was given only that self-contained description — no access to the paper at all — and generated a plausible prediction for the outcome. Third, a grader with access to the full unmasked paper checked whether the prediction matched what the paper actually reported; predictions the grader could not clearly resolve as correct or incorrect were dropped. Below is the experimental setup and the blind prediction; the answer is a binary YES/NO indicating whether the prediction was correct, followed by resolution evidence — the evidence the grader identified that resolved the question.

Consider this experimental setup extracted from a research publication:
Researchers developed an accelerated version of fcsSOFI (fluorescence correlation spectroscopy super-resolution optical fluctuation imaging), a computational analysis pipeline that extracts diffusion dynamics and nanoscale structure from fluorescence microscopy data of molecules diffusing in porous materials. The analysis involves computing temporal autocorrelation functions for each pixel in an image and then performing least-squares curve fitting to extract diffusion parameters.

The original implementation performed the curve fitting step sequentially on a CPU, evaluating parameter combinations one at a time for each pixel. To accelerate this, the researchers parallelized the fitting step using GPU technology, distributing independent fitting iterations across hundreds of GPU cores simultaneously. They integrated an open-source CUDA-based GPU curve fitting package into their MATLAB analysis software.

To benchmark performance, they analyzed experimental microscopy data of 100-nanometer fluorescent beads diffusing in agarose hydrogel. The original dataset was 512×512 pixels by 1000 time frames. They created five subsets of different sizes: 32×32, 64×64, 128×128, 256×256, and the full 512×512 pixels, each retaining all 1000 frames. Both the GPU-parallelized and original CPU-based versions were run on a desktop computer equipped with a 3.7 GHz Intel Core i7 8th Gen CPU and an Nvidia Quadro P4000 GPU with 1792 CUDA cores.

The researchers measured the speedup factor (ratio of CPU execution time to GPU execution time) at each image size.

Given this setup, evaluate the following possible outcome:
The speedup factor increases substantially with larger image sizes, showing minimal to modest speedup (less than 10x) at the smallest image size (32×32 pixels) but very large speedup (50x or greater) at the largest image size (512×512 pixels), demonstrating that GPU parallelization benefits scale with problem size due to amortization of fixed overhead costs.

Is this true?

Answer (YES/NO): NO